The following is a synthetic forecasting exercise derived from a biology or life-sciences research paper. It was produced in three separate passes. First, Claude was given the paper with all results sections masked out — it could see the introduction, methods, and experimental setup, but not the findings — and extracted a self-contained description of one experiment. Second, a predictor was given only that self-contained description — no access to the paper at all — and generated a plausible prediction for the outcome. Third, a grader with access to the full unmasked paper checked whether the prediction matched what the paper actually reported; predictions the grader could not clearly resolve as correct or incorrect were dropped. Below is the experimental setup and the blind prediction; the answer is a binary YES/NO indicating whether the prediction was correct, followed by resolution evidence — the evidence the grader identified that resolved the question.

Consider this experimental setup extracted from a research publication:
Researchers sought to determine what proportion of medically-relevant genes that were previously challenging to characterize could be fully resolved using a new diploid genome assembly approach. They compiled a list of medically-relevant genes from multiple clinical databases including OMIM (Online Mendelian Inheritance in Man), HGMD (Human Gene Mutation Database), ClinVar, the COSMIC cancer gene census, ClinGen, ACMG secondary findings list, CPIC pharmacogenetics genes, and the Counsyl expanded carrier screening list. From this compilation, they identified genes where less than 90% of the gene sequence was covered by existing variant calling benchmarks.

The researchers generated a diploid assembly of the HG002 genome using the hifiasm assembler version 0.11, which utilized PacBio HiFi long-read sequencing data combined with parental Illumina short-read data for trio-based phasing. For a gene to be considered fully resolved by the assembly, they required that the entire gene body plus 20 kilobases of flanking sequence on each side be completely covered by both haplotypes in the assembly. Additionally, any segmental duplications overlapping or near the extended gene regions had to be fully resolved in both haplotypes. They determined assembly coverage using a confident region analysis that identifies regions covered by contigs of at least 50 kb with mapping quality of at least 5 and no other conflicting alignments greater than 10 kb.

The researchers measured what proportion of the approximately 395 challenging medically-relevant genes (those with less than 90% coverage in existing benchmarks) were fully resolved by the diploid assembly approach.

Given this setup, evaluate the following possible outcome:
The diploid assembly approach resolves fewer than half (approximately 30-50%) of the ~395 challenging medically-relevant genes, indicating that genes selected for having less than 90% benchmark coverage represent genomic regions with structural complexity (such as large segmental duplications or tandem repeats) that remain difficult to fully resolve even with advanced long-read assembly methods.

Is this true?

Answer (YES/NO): NO